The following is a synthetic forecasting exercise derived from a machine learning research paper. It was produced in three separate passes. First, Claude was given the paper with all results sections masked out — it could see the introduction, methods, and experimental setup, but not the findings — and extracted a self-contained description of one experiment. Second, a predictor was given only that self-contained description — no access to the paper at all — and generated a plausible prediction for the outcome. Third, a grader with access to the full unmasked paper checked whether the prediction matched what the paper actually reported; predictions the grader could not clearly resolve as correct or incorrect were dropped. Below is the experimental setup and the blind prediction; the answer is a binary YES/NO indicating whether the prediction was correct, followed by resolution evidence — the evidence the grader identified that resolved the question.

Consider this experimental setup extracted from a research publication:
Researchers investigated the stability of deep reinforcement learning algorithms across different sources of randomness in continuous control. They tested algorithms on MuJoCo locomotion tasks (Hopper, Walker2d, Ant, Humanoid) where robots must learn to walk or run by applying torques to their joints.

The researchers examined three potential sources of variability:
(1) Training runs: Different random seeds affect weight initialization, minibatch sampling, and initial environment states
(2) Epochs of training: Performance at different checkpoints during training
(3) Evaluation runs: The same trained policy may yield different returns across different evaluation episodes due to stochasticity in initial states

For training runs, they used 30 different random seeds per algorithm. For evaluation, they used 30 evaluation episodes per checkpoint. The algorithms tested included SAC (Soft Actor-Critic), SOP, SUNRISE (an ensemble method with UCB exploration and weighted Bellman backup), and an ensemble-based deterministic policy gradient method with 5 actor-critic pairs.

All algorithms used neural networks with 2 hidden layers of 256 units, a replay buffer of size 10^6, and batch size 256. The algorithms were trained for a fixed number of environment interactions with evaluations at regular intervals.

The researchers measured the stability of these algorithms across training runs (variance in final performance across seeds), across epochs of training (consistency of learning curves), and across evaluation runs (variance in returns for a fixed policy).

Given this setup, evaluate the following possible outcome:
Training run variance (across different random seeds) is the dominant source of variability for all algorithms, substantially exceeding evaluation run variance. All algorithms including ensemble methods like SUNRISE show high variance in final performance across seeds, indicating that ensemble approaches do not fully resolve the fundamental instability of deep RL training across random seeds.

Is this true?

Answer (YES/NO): NO